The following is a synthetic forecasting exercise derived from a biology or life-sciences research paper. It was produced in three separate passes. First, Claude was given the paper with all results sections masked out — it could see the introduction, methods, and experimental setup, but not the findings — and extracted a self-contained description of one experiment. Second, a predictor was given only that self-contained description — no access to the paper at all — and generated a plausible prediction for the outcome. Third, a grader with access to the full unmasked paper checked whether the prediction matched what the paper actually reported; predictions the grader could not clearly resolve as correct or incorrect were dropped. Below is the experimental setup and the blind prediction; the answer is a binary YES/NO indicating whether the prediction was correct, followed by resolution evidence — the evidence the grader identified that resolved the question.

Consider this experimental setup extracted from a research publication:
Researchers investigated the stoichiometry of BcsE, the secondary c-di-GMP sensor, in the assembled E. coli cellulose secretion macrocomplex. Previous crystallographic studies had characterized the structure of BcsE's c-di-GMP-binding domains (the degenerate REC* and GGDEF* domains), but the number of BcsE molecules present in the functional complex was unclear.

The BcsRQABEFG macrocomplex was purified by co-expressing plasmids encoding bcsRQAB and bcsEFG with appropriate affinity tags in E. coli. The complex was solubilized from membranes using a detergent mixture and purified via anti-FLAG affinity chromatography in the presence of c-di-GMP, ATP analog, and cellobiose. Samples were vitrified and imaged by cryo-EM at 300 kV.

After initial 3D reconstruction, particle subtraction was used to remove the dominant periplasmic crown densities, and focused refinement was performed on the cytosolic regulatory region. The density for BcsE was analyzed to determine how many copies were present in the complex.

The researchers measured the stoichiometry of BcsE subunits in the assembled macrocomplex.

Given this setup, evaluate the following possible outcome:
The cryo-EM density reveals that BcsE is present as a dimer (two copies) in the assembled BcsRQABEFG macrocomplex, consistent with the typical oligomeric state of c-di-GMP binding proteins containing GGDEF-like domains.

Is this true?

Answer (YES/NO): YES